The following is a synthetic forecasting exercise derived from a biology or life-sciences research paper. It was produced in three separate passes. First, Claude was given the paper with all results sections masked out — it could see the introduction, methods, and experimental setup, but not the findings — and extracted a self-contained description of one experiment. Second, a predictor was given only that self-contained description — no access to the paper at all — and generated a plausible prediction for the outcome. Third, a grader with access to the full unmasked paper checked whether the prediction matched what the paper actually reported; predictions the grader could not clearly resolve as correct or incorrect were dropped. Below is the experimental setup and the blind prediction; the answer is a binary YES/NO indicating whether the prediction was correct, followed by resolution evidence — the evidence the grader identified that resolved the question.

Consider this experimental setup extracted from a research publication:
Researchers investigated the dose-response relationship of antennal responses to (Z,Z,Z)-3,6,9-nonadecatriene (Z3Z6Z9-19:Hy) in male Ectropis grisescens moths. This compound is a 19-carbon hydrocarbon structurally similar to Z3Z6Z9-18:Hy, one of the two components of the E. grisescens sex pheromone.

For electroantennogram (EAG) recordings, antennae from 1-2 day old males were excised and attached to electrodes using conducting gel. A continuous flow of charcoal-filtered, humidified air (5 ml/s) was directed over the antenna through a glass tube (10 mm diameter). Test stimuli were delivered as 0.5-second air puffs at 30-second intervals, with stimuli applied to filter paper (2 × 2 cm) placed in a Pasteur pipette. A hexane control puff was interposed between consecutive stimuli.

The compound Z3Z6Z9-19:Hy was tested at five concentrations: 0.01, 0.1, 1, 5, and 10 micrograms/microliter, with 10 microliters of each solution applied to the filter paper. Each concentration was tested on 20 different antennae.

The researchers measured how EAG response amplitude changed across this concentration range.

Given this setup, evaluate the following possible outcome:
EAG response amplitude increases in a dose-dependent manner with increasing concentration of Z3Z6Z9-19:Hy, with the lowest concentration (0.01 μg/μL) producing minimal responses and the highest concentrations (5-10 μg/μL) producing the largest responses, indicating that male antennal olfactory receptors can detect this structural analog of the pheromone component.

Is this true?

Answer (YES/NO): NO